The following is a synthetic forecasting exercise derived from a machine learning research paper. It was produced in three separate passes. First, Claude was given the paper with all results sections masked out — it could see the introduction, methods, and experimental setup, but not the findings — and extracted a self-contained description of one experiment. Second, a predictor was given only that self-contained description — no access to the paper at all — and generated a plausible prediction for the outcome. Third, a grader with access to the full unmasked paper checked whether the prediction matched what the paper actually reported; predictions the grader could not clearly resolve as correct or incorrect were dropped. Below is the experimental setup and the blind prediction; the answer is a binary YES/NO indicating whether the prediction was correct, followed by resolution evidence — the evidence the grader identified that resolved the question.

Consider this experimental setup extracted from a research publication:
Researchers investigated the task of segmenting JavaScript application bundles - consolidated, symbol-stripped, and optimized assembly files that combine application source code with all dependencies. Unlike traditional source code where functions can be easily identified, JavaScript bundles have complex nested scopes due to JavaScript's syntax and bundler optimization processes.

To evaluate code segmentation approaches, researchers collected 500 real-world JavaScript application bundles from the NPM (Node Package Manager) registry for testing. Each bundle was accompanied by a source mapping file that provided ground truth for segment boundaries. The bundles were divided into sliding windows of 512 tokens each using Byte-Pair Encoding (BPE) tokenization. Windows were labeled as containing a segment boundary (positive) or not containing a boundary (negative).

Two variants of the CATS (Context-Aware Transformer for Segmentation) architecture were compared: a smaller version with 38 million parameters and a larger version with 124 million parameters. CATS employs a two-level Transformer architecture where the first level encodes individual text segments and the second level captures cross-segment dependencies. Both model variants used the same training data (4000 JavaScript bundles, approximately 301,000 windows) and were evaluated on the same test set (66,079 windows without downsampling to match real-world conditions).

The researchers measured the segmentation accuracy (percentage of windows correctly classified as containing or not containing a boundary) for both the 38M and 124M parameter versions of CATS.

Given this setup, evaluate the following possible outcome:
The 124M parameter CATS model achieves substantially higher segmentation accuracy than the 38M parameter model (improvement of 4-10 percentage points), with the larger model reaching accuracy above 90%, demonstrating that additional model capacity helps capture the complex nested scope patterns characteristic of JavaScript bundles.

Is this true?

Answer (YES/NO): NO